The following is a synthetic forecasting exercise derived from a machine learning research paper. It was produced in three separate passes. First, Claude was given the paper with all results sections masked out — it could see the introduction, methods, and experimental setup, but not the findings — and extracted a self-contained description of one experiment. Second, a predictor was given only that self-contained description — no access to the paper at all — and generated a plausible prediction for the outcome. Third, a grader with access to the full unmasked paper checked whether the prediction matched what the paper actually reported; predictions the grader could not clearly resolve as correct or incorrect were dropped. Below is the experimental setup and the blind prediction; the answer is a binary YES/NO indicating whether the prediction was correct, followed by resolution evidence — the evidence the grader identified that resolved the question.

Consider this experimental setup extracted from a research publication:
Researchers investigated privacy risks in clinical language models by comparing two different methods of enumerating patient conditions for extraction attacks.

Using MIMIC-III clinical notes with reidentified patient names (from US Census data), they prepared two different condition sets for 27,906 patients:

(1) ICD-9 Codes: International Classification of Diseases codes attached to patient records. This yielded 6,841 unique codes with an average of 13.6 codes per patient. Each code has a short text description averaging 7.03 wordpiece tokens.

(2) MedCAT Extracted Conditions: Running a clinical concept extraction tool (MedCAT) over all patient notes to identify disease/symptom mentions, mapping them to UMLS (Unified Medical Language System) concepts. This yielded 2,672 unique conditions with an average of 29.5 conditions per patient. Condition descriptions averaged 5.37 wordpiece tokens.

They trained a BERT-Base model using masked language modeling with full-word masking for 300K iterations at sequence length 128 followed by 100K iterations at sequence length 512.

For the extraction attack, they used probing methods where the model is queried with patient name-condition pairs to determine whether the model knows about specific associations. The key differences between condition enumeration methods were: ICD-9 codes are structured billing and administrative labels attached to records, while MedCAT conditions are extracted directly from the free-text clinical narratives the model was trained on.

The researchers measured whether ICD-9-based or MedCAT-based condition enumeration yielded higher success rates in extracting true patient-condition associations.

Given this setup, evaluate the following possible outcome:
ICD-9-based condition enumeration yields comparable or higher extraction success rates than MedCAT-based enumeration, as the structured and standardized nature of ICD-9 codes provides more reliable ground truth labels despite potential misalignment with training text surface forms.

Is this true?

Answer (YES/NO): NO